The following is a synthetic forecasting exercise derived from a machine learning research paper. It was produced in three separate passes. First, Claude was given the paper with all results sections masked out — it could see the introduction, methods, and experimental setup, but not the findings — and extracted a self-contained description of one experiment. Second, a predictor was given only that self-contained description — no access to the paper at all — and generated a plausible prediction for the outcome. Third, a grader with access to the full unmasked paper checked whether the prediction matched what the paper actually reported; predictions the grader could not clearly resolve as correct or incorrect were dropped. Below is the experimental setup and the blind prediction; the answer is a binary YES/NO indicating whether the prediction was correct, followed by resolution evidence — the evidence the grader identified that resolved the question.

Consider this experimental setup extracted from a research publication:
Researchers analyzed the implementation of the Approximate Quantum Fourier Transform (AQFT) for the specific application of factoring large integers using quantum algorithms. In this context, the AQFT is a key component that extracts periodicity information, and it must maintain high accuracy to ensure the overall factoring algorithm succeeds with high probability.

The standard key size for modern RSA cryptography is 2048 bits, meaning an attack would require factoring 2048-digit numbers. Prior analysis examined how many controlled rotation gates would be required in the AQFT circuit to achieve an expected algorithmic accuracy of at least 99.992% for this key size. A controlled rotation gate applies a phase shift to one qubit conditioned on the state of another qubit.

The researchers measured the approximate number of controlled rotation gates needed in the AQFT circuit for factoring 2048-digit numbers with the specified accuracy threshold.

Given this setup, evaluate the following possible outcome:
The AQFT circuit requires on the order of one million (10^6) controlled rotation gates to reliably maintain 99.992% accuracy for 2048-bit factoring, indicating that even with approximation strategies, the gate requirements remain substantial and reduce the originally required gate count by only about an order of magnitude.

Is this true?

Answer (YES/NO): NO